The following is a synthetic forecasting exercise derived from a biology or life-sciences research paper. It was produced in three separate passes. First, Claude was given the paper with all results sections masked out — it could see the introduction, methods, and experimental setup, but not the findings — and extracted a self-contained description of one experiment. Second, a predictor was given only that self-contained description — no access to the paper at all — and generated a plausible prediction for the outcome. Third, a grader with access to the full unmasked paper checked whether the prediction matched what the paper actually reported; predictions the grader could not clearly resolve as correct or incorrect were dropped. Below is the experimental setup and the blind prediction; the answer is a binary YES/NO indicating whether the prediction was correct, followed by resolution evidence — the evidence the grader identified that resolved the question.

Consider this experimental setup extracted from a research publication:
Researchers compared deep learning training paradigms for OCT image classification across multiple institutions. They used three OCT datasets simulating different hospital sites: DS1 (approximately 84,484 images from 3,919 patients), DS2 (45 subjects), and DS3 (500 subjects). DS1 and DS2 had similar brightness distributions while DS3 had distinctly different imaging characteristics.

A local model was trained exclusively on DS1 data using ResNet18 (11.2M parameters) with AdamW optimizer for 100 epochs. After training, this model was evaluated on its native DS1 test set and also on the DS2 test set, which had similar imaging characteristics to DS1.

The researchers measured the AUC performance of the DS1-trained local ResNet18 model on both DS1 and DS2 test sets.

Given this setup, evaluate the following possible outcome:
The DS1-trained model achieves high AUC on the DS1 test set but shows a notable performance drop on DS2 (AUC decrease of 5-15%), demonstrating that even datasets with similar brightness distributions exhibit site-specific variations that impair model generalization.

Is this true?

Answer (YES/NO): NO